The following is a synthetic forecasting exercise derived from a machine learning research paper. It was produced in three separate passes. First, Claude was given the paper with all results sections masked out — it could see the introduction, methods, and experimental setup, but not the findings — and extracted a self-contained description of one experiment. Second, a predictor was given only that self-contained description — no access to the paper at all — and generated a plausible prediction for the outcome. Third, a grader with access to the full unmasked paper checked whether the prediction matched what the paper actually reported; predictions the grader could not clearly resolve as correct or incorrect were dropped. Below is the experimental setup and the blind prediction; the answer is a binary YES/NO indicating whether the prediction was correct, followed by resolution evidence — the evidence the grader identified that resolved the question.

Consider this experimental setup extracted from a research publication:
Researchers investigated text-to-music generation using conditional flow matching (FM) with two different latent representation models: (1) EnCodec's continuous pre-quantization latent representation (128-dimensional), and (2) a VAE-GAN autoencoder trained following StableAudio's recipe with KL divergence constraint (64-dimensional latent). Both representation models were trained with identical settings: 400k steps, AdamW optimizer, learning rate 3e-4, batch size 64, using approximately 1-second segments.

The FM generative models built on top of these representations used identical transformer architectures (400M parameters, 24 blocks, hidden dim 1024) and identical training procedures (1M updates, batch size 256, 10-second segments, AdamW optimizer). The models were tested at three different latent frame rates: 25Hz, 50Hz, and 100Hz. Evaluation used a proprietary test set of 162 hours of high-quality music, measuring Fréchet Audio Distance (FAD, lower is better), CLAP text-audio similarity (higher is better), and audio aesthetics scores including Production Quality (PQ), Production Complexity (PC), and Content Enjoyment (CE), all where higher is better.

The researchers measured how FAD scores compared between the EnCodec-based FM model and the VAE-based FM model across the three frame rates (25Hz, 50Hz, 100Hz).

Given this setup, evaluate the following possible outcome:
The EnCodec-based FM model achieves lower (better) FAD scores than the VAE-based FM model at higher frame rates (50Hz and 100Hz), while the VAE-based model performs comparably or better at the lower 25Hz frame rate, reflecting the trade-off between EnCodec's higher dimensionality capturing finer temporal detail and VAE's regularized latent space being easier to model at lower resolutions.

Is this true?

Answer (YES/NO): NO